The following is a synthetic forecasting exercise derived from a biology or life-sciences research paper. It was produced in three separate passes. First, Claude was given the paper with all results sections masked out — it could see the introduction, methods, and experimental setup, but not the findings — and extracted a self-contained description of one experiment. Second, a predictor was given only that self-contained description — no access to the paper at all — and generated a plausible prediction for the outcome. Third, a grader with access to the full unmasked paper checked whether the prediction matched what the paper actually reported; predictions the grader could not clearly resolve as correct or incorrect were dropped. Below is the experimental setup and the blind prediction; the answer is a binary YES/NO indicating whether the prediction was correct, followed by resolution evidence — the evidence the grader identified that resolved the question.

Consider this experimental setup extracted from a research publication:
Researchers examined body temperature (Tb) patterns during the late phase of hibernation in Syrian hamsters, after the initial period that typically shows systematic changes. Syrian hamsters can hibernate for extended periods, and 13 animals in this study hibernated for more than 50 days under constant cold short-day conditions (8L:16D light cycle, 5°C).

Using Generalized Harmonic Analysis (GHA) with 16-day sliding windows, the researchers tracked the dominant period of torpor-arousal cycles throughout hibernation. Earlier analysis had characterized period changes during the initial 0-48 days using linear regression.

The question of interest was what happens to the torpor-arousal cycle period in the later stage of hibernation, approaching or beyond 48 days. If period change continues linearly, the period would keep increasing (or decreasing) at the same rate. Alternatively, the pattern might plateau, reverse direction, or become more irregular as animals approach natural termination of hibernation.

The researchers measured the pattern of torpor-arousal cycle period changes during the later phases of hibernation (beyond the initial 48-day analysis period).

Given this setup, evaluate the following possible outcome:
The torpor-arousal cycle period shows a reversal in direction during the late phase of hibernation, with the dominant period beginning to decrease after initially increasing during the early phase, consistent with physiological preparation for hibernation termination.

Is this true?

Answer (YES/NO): YES